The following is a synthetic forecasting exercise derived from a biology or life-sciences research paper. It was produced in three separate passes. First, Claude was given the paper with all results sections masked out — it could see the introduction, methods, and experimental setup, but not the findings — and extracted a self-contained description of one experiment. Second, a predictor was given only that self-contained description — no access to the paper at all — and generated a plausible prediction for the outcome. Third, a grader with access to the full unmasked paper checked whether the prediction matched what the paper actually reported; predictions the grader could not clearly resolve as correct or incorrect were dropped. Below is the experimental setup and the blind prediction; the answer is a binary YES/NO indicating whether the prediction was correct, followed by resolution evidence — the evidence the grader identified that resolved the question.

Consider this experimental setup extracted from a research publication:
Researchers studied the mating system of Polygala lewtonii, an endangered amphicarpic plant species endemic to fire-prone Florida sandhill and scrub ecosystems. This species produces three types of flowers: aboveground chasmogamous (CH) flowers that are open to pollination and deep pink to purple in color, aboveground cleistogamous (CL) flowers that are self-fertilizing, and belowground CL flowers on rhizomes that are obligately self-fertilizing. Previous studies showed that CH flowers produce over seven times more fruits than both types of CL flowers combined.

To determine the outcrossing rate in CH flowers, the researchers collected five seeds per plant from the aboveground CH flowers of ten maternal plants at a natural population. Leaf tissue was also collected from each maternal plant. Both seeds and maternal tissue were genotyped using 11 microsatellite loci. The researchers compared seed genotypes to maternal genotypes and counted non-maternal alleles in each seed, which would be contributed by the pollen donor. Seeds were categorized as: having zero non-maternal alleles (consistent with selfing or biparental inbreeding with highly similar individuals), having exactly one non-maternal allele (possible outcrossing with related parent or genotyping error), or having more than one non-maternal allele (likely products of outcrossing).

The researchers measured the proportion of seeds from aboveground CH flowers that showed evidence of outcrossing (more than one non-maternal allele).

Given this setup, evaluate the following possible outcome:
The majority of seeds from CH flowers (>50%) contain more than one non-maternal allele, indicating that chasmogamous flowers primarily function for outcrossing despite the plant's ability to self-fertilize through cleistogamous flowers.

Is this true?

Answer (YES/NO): NO